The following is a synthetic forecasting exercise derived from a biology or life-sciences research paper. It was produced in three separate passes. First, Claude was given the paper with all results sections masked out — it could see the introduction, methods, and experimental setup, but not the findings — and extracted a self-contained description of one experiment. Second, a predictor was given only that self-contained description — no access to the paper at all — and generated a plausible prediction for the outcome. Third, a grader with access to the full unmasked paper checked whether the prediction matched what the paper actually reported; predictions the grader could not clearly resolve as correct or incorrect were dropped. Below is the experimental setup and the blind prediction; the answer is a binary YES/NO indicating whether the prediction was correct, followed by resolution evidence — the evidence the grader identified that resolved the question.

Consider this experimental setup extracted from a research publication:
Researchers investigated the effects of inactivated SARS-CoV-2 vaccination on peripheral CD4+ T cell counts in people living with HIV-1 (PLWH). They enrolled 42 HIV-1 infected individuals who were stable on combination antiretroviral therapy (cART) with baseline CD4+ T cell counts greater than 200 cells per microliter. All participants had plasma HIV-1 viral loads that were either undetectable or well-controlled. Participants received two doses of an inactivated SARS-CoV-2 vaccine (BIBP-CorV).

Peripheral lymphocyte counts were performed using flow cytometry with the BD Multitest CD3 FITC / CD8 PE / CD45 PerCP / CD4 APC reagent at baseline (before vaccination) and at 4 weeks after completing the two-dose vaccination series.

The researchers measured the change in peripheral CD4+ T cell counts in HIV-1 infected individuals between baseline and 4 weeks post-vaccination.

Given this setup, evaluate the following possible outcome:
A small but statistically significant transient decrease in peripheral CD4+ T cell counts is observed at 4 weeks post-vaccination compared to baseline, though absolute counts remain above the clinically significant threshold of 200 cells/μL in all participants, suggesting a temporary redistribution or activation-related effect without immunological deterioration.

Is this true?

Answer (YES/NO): YES